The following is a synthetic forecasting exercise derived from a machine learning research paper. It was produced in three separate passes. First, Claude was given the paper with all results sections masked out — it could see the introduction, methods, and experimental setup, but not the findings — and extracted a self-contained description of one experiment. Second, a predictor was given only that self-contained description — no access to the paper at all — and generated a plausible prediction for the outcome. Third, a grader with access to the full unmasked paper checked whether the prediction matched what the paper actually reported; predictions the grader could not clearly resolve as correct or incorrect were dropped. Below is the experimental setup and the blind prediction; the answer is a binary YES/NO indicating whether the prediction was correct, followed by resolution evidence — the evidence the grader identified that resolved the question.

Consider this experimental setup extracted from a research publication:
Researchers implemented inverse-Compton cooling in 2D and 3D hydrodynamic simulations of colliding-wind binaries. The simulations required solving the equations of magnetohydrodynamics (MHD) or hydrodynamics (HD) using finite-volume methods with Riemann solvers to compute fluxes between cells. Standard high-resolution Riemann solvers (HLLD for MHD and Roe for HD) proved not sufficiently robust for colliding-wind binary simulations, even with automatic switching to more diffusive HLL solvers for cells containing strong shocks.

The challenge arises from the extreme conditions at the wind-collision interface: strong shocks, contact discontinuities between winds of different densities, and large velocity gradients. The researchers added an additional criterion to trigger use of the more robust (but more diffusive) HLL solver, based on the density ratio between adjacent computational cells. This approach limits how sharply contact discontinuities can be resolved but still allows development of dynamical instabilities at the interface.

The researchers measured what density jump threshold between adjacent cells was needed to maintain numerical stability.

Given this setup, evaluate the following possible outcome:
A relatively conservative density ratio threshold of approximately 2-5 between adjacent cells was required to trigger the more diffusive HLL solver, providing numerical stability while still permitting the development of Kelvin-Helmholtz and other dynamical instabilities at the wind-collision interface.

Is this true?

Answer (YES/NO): NO